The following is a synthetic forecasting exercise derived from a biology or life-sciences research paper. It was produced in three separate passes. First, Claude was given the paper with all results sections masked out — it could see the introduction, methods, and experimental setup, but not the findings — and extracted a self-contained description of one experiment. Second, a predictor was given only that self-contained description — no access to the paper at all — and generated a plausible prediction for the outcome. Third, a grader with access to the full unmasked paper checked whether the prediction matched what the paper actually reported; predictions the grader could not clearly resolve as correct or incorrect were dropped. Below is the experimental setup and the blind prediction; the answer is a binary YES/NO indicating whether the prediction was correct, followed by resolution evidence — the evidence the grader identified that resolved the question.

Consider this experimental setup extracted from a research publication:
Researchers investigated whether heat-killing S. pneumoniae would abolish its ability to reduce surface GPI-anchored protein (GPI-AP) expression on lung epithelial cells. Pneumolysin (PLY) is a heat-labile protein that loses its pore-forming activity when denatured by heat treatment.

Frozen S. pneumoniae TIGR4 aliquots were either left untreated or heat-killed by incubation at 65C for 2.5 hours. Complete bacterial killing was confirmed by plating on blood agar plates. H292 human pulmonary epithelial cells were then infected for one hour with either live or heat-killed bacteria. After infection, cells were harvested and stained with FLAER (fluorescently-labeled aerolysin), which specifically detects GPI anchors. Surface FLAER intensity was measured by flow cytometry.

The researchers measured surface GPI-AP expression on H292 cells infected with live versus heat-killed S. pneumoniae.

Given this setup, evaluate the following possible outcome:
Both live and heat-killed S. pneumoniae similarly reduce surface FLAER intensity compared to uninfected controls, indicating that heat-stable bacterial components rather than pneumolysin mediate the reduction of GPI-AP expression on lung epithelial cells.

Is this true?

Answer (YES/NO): NO